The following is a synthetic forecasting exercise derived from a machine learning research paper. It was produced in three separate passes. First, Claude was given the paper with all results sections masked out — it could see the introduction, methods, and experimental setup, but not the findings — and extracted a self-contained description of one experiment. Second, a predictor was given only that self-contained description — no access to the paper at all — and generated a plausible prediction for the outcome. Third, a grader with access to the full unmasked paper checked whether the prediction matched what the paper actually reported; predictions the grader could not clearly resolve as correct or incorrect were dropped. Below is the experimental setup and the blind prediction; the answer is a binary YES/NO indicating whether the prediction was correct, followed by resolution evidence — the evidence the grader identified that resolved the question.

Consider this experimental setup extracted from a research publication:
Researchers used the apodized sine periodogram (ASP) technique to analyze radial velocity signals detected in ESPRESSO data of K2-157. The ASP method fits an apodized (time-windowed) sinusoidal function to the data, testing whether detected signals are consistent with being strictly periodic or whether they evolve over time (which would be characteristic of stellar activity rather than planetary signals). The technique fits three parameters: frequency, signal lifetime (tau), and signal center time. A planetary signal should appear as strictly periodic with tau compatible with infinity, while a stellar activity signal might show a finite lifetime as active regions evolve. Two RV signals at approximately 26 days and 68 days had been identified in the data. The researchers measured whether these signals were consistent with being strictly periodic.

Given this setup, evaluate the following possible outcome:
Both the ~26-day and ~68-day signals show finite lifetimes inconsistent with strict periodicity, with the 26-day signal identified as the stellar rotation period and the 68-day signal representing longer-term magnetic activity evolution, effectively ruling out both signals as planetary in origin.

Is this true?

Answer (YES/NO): NO